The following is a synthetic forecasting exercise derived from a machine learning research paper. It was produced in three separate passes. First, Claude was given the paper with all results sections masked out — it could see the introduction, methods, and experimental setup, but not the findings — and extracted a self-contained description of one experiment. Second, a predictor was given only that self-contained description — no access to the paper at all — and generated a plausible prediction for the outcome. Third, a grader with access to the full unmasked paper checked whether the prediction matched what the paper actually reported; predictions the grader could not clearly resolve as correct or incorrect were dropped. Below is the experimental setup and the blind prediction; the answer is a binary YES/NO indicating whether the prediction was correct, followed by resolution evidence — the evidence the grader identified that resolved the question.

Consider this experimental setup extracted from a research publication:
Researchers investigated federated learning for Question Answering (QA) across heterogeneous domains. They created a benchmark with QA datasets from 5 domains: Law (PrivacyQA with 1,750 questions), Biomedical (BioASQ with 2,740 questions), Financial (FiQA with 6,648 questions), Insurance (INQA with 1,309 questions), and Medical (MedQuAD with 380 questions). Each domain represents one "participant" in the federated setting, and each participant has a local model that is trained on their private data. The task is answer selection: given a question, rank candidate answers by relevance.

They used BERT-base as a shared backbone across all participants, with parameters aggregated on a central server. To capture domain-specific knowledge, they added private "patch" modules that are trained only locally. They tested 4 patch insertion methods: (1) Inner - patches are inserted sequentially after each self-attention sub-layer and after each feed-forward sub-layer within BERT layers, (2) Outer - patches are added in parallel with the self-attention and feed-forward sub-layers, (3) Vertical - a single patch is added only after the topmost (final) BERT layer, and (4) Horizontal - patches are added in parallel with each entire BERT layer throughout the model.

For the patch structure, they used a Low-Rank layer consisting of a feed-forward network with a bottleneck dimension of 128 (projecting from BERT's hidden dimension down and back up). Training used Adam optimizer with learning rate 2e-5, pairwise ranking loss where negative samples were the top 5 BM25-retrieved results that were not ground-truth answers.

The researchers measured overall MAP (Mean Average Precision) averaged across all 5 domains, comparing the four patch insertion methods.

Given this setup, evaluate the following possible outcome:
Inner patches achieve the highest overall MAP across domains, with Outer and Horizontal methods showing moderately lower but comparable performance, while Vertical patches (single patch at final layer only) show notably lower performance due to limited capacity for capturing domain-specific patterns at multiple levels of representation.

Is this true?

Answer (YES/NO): NO